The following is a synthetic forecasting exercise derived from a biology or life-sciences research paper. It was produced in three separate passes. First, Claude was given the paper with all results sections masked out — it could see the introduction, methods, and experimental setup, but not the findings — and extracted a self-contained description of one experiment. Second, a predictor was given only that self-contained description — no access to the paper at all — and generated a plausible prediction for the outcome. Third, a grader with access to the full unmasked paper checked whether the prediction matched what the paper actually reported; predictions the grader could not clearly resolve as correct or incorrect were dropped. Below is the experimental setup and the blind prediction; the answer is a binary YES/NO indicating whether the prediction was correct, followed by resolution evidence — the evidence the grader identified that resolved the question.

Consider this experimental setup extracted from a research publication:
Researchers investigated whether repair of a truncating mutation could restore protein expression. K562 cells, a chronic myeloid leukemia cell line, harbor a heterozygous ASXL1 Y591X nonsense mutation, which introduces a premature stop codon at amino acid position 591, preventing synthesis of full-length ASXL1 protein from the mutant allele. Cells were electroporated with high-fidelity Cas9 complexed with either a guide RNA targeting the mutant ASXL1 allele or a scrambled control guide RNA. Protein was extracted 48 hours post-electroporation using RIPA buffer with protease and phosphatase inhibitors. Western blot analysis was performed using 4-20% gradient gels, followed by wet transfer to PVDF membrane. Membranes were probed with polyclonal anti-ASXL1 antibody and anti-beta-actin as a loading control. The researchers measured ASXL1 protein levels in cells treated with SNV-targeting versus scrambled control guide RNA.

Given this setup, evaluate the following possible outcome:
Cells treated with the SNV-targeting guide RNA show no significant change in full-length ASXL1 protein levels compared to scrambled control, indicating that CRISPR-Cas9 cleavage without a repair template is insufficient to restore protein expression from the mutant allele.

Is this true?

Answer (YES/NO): NO